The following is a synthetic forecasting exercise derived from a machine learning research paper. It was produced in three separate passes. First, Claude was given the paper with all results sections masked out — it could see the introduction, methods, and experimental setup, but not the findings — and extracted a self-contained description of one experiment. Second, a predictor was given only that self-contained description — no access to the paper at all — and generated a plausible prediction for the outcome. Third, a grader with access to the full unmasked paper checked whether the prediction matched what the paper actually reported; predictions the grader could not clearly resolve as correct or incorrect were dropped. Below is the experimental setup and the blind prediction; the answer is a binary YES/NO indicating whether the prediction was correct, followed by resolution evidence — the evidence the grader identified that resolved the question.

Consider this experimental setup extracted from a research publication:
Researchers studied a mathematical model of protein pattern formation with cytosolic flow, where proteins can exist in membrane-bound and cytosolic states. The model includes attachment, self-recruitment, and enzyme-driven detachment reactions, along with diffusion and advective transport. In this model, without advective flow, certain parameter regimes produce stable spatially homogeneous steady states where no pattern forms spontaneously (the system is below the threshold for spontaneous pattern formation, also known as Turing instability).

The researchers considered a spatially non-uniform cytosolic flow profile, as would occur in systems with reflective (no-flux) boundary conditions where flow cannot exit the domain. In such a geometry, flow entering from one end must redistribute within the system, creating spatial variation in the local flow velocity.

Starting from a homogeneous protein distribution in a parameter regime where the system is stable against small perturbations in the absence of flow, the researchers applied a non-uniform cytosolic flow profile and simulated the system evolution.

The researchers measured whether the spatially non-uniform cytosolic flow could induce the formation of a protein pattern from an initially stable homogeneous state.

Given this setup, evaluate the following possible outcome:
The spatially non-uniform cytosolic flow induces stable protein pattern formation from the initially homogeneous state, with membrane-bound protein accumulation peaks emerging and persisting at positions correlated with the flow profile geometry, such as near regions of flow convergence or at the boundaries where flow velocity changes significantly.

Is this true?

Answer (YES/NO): YES